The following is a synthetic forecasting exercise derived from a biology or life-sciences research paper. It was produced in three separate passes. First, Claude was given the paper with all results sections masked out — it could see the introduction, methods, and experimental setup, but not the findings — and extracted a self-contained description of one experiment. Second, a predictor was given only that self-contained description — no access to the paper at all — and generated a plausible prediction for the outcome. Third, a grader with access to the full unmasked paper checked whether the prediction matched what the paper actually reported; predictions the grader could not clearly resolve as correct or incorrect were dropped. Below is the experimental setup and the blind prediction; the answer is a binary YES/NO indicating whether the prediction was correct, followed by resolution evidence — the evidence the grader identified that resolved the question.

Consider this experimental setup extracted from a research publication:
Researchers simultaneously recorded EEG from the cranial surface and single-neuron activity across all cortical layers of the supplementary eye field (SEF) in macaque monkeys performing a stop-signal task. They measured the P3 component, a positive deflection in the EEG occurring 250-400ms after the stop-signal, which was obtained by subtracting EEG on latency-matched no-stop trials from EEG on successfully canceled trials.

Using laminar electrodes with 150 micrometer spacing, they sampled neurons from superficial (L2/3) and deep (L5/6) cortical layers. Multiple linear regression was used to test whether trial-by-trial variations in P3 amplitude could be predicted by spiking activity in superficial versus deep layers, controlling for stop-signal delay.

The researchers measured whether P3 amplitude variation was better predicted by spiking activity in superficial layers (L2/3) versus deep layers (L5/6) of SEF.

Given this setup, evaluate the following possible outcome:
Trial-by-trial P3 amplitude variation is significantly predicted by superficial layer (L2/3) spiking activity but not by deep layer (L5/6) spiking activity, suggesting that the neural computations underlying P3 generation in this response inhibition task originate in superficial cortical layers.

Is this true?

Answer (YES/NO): YES